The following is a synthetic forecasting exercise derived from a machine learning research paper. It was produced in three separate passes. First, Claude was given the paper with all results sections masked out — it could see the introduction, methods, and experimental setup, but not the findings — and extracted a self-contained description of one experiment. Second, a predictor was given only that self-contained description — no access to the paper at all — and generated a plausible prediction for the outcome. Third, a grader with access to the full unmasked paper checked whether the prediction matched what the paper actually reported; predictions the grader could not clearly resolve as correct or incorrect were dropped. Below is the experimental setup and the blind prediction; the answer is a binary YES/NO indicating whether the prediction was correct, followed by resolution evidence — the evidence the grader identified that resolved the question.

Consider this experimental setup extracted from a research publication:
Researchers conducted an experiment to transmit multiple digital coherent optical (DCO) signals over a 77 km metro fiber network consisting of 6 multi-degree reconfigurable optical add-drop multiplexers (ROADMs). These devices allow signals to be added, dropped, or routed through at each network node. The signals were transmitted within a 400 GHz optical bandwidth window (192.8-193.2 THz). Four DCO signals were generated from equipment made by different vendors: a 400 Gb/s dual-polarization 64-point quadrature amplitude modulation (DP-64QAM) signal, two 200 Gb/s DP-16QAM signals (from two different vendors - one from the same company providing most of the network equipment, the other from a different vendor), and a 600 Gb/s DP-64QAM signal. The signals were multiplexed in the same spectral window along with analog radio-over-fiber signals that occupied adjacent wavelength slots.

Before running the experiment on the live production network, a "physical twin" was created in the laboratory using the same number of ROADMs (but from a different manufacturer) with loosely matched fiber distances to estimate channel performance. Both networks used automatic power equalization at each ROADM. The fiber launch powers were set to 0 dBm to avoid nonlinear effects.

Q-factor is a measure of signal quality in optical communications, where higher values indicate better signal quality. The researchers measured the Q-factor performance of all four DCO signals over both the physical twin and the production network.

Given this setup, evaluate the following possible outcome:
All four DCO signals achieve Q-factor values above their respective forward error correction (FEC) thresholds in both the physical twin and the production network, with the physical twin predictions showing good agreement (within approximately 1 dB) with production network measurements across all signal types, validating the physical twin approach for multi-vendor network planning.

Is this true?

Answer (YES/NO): NO